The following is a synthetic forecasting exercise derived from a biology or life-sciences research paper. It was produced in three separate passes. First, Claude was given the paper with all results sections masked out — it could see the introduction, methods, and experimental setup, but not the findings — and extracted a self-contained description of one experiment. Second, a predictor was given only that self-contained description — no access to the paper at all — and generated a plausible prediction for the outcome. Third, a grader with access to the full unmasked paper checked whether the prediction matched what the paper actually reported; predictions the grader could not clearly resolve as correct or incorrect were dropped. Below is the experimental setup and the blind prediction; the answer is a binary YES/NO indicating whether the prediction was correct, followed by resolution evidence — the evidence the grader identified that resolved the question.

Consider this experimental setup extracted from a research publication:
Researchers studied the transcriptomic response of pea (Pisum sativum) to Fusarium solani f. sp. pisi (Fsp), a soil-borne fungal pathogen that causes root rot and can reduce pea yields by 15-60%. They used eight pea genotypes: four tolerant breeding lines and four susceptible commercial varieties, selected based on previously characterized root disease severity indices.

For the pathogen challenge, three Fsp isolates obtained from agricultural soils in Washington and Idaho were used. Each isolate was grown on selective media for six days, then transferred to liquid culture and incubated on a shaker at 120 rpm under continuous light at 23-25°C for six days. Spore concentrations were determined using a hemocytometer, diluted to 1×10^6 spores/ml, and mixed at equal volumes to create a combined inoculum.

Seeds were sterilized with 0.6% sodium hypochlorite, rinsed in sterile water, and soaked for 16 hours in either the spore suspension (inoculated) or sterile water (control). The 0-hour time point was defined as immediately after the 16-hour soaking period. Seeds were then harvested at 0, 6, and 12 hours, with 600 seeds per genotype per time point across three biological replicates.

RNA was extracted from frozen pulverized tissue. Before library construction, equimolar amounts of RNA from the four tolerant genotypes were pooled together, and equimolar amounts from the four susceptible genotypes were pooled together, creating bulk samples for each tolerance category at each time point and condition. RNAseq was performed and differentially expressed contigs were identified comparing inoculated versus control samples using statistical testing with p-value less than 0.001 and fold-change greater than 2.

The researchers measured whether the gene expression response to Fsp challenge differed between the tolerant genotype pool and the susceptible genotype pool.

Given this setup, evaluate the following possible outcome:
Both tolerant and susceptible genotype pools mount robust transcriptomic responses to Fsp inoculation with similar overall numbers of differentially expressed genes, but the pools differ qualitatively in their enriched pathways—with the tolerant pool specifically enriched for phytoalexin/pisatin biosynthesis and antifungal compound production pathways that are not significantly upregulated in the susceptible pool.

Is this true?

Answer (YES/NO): NO